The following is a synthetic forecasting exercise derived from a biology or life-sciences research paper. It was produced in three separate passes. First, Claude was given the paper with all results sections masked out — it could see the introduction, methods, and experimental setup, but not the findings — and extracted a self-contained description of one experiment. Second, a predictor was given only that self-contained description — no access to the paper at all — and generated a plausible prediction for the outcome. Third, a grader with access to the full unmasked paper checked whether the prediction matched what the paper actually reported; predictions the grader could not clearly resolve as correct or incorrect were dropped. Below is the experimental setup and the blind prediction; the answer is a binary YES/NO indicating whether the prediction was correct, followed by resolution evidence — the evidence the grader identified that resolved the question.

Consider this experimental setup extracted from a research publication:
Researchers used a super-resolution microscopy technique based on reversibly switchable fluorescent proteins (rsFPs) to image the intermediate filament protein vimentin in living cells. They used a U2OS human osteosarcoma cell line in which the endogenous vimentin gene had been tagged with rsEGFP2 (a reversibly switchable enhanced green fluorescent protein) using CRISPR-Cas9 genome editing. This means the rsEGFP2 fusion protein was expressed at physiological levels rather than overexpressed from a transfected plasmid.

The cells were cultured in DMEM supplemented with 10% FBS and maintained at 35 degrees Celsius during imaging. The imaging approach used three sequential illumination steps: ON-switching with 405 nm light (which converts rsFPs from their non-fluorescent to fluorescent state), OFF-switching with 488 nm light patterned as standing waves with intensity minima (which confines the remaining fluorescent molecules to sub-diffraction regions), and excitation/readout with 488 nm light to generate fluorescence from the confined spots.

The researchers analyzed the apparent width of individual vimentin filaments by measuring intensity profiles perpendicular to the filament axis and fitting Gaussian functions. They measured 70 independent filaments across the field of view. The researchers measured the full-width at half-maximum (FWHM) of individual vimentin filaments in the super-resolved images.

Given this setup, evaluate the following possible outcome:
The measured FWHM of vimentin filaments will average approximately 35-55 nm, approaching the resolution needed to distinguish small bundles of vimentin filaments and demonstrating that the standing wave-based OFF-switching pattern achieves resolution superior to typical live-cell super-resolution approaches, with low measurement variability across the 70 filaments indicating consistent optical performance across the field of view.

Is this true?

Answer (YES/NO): NO